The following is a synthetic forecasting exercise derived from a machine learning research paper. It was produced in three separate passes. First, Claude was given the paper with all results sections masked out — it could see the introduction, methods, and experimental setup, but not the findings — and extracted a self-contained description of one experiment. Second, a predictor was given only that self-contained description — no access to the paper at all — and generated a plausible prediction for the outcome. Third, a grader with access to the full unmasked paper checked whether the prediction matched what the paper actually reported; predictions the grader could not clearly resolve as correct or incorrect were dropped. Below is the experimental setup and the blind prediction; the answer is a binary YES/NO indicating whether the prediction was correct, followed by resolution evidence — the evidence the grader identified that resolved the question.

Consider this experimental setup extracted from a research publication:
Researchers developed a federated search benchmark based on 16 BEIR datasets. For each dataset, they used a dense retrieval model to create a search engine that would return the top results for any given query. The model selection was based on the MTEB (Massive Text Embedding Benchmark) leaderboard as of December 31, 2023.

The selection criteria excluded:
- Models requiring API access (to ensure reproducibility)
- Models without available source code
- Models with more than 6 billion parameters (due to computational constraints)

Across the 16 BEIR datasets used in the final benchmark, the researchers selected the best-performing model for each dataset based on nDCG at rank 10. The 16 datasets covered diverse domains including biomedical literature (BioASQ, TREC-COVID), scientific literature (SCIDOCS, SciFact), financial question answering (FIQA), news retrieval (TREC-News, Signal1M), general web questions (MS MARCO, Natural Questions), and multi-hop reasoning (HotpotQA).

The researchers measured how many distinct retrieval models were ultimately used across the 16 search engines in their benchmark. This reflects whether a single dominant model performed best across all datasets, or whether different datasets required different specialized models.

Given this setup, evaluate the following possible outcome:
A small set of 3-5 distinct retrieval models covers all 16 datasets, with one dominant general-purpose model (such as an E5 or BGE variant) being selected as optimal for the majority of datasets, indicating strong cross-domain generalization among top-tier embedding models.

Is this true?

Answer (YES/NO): NO